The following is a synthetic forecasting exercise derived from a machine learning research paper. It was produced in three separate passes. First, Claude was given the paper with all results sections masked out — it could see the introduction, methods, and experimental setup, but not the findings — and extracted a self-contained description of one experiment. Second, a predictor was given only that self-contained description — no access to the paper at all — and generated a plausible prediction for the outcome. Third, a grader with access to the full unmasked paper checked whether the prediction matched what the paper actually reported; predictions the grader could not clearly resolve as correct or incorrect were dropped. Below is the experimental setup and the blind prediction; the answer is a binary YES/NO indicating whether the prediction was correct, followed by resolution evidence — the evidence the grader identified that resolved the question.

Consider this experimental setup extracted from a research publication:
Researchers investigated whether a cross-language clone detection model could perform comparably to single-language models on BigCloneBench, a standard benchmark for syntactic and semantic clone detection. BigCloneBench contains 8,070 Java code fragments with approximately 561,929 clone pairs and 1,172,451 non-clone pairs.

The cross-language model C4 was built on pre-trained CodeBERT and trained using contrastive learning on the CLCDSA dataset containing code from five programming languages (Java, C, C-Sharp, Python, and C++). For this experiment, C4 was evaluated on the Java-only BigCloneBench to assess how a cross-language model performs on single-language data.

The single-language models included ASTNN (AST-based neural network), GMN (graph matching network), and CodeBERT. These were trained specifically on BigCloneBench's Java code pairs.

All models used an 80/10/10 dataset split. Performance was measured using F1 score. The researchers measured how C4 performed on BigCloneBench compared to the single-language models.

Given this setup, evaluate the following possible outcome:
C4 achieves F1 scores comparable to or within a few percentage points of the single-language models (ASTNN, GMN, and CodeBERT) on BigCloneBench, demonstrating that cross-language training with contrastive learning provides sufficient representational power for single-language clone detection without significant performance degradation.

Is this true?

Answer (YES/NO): YES